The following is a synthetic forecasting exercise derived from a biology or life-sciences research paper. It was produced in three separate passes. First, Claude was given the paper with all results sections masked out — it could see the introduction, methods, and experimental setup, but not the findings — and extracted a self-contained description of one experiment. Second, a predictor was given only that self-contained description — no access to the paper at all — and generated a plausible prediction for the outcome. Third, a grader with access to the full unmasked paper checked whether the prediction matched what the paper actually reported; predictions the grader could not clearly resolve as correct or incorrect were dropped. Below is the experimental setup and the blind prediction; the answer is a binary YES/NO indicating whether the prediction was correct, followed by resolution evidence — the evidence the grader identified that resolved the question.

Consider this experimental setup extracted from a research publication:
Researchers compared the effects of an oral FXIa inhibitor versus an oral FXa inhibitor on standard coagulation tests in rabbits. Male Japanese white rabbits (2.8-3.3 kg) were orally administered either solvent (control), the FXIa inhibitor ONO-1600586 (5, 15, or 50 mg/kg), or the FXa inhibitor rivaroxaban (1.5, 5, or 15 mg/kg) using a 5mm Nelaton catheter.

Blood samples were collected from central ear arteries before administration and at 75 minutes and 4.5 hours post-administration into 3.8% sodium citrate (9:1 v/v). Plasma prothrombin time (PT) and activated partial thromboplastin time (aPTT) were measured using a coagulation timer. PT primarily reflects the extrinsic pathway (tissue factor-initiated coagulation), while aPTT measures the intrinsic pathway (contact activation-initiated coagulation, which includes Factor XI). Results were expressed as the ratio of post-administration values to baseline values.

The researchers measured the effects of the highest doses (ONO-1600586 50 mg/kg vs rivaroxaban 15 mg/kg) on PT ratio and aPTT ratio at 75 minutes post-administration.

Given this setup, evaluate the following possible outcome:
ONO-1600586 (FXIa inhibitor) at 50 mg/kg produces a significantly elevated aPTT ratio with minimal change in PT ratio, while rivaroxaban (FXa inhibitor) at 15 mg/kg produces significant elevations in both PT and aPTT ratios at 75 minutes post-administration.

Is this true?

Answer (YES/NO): YES